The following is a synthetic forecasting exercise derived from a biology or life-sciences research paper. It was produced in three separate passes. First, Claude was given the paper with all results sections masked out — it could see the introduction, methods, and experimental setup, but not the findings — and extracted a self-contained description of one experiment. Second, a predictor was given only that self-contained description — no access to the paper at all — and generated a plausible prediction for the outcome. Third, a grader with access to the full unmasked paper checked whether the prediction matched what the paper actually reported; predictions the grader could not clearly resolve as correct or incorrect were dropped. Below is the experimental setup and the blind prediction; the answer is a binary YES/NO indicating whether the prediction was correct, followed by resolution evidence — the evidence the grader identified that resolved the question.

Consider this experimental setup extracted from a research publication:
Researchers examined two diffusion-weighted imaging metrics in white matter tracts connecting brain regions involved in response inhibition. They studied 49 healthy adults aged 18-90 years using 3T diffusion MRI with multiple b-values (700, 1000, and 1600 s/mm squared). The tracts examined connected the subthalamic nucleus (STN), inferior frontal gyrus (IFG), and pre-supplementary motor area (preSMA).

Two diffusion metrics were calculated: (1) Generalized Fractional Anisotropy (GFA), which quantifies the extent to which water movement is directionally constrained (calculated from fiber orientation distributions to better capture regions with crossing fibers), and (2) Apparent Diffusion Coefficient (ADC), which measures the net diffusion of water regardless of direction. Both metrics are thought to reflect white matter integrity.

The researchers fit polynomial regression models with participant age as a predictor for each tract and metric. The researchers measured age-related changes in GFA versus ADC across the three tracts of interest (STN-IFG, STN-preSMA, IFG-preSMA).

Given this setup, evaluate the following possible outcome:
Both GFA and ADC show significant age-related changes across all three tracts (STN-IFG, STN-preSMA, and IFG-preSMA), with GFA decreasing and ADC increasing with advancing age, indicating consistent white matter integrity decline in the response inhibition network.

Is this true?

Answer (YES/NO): NO